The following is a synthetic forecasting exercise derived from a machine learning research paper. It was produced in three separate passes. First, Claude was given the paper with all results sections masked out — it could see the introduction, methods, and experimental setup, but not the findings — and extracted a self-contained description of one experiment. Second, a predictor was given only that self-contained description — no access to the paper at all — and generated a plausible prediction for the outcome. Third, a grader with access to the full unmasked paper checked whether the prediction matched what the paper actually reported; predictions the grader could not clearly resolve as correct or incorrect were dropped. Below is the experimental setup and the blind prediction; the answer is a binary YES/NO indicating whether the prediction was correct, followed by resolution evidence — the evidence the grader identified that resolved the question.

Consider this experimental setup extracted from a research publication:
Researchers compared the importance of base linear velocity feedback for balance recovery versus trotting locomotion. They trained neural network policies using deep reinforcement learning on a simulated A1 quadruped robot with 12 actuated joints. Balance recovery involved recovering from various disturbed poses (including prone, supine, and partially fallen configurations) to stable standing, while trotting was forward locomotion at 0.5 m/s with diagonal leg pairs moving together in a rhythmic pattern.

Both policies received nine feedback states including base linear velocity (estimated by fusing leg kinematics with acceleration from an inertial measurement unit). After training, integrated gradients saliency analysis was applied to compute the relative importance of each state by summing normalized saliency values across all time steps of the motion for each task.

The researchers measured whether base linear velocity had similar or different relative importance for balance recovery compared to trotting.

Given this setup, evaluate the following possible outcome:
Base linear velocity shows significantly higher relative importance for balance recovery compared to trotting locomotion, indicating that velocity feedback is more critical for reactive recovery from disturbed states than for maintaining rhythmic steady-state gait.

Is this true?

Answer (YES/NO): NO